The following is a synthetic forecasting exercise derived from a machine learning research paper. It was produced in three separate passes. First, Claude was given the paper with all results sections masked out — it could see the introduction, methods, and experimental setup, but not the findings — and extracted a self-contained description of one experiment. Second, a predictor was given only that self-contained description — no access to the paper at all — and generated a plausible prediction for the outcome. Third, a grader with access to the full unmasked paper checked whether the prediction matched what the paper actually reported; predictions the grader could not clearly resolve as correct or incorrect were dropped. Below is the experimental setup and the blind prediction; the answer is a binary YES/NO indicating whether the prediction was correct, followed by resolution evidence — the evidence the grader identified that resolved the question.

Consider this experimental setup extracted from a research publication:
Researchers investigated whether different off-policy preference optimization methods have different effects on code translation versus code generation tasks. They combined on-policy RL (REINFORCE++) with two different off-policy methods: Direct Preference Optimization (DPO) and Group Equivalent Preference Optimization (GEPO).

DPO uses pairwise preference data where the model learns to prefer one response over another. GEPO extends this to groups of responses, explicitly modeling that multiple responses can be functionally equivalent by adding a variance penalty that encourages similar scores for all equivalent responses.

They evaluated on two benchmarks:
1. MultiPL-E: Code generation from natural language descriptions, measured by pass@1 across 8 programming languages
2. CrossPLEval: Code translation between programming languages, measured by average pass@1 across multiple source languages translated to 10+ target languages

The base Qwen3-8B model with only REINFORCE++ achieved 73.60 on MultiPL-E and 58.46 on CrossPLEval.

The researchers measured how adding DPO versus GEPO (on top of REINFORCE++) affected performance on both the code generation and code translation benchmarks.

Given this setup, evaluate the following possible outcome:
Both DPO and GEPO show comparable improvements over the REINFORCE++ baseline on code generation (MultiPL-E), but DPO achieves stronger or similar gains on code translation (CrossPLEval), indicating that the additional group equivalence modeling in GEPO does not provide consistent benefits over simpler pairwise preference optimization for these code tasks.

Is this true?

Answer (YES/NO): NO